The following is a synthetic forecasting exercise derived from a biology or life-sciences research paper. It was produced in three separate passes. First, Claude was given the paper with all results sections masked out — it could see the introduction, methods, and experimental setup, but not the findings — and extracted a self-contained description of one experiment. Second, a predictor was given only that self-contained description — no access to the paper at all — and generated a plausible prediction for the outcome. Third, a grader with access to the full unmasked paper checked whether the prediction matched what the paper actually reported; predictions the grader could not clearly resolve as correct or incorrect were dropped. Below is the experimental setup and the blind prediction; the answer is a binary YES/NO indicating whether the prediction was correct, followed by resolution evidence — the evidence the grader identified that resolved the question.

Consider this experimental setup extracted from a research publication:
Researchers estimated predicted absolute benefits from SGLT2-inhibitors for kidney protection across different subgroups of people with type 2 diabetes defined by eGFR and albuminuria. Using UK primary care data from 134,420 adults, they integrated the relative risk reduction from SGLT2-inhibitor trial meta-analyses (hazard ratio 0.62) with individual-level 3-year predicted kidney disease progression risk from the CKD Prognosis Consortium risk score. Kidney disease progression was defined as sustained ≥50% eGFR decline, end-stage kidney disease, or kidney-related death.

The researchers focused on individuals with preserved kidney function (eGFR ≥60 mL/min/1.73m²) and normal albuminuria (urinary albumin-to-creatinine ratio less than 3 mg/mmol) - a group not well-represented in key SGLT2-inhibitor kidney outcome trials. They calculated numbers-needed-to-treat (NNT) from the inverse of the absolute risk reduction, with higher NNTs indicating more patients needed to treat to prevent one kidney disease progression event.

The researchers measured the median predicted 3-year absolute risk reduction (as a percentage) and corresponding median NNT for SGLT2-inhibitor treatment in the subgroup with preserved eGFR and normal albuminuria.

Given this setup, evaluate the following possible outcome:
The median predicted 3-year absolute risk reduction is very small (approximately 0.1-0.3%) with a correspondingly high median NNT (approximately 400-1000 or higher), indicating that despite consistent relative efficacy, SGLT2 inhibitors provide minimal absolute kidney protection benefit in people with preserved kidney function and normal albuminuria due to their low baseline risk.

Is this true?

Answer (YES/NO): NO